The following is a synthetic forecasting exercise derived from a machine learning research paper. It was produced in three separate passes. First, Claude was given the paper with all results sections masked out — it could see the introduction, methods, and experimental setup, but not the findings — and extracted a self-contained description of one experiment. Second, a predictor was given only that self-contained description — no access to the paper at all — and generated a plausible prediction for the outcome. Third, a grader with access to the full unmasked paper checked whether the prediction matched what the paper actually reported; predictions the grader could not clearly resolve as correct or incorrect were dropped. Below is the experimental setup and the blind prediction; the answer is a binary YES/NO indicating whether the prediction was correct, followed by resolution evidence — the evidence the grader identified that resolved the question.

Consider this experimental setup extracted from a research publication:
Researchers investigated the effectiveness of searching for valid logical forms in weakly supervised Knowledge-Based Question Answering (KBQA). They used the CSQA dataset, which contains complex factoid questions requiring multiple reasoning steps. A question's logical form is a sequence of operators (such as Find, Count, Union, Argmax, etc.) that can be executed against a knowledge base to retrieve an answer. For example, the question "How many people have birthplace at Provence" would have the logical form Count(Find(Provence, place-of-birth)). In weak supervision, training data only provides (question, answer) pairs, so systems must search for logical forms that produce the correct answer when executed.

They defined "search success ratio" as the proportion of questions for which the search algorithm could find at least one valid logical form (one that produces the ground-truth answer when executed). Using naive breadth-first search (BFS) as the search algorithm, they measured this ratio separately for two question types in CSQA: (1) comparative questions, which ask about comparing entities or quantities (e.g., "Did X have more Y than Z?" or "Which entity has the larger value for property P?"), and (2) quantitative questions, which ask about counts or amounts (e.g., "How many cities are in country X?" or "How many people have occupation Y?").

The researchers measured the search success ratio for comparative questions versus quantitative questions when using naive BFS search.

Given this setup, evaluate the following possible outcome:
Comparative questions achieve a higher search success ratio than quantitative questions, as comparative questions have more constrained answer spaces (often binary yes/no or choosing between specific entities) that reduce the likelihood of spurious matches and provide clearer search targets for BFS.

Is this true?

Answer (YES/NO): NO